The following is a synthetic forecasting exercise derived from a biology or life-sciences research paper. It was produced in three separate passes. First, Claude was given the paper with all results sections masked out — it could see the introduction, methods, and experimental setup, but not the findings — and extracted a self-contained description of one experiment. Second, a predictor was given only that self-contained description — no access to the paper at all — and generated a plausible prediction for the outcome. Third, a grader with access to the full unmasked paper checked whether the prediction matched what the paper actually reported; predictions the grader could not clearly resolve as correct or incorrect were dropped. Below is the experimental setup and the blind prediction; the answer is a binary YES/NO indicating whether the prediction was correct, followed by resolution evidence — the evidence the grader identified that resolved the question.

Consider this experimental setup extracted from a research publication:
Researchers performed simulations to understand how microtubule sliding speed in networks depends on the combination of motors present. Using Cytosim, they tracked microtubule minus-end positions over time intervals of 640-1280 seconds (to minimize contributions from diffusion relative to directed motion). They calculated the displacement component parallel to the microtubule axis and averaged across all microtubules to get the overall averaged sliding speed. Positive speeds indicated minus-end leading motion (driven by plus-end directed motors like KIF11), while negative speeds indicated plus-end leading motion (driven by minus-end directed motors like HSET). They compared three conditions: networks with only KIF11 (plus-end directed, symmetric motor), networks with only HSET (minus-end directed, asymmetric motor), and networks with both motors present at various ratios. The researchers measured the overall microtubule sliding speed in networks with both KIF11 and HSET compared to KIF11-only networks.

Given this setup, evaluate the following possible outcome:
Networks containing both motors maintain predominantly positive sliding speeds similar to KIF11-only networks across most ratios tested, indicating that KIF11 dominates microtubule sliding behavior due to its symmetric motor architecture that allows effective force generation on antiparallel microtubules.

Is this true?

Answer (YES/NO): NO